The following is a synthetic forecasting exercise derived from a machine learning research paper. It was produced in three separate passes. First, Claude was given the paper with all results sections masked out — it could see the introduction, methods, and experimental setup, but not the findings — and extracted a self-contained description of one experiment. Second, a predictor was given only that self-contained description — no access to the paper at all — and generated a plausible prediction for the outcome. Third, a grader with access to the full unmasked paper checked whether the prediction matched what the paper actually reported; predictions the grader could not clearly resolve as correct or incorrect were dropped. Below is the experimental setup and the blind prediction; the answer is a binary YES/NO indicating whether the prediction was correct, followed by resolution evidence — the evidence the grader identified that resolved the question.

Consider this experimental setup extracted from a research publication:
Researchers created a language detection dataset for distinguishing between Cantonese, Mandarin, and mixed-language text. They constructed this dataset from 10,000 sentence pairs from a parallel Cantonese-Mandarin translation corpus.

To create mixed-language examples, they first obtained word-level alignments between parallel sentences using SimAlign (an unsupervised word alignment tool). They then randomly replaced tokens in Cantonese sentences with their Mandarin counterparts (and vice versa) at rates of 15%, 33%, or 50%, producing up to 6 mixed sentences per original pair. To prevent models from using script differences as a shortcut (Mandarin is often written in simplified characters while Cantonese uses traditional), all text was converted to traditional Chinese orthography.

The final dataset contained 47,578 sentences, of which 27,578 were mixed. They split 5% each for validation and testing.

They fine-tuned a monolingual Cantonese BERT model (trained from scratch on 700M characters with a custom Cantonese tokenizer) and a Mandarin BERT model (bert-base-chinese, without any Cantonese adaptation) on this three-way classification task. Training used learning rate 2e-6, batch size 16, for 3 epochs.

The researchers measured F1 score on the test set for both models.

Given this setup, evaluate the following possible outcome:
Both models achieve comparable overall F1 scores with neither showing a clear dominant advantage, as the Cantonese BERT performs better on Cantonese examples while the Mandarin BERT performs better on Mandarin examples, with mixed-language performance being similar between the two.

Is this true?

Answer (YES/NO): NO